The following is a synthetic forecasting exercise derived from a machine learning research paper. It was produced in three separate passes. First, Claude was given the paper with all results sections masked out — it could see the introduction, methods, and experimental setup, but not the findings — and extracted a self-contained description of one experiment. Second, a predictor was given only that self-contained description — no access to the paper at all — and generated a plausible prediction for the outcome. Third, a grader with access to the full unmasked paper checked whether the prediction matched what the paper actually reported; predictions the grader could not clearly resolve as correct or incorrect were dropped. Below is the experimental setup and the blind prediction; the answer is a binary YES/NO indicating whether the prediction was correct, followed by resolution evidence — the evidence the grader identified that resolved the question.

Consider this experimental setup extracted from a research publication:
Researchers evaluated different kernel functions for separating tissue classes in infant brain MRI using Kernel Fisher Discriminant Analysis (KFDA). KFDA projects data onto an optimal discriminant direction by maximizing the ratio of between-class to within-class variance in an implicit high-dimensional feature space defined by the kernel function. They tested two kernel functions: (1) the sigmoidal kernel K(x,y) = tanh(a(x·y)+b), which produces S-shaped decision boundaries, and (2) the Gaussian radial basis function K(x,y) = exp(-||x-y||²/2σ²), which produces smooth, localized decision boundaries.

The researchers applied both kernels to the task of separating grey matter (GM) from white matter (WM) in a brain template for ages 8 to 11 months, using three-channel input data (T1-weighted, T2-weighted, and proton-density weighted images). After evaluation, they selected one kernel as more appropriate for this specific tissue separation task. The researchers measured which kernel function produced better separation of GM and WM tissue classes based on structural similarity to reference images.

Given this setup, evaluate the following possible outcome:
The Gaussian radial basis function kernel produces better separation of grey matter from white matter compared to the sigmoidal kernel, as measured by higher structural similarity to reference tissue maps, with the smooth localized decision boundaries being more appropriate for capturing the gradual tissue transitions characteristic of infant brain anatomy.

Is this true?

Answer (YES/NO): YES